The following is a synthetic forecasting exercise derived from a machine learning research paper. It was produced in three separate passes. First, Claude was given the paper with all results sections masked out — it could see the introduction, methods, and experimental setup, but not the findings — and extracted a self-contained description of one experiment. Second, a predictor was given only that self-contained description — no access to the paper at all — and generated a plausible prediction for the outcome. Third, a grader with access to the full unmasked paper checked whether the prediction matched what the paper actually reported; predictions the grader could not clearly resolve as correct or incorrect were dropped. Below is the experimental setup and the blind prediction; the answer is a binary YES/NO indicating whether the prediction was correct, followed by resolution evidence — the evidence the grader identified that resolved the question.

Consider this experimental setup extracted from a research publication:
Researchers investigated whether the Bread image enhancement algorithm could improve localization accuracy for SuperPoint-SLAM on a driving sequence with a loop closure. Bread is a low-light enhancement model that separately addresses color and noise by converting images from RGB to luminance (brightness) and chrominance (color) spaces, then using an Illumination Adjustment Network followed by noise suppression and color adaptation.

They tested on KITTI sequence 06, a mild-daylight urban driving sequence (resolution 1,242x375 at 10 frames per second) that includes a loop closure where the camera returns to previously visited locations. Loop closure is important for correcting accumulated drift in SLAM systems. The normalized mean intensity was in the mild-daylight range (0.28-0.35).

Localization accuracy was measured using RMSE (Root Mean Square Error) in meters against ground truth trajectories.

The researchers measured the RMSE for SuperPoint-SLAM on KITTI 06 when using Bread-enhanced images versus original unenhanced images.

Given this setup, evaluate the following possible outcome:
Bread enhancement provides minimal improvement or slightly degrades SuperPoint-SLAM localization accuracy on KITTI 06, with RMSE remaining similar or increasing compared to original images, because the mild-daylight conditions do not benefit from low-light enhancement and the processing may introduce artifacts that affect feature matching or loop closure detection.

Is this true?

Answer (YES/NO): NO